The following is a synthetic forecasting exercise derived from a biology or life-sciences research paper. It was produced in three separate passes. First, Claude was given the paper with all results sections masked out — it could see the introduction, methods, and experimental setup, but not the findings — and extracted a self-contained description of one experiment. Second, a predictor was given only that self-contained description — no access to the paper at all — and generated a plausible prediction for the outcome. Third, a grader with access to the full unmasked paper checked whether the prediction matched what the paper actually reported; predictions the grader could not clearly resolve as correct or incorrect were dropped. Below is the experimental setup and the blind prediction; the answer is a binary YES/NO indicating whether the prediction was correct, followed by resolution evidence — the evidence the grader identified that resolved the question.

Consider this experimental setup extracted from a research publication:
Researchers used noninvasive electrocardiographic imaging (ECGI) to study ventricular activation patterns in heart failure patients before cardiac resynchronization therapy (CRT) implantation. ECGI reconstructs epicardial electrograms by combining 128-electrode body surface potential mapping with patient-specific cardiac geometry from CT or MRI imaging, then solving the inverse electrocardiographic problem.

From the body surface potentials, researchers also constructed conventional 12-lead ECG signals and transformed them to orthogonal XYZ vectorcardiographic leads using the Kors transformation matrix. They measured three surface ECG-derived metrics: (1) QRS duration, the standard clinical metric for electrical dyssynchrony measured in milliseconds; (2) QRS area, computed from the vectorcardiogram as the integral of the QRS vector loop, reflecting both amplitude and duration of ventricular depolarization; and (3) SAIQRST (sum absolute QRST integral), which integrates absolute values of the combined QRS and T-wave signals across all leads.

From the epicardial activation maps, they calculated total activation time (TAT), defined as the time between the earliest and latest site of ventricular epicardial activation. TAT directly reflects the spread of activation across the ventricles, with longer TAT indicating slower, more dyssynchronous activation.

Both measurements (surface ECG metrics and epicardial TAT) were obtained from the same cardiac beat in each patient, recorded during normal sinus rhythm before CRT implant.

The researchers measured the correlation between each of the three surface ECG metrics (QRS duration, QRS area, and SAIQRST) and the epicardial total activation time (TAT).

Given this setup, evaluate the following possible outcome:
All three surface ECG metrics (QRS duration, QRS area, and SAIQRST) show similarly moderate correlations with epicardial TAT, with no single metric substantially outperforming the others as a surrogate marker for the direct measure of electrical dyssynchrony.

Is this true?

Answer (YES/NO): NO